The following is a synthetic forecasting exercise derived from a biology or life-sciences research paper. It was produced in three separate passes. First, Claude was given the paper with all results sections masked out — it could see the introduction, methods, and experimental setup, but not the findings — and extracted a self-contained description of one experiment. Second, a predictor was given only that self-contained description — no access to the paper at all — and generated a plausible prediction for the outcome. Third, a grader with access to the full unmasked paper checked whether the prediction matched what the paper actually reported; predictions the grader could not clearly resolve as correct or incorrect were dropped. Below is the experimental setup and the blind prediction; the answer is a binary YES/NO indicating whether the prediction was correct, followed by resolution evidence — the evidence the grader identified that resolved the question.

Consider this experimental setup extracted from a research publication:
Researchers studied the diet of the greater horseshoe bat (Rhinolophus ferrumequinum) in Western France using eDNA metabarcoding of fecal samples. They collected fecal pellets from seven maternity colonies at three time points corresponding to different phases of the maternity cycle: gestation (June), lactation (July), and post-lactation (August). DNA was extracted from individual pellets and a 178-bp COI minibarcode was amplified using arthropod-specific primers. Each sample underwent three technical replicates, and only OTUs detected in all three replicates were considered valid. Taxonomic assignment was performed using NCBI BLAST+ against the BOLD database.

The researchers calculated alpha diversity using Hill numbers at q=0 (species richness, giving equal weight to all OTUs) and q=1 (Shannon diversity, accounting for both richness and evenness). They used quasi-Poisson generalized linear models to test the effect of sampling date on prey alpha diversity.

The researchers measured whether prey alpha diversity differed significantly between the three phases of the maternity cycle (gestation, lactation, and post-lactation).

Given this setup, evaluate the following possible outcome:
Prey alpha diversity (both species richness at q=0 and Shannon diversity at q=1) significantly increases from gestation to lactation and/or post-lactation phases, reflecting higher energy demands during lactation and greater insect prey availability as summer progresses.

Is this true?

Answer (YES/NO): NO